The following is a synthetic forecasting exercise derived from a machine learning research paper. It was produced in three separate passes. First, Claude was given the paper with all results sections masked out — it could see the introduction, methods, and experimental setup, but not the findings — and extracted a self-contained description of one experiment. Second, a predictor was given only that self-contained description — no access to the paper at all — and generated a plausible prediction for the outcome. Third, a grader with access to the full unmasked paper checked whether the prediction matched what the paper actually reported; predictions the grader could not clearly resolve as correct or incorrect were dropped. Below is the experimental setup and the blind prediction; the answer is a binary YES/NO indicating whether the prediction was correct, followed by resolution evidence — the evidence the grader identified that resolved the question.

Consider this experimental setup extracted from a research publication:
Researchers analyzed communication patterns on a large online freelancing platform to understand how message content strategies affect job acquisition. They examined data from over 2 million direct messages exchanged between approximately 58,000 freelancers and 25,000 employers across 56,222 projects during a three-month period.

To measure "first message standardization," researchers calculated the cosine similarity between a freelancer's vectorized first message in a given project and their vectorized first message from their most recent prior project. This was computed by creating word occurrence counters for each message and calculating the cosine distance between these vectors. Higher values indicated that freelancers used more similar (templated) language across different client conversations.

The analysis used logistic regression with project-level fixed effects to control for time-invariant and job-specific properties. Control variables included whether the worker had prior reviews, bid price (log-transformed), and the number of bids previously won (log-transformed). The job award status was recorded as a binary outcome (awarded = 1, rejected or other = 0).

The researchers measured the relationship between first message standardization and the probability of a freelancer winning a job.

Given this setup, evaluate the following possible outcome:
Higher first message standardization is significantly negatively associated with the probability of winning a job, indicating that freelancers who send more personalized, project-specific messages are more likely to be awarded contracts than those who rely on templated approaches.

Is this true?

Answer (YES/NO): YES